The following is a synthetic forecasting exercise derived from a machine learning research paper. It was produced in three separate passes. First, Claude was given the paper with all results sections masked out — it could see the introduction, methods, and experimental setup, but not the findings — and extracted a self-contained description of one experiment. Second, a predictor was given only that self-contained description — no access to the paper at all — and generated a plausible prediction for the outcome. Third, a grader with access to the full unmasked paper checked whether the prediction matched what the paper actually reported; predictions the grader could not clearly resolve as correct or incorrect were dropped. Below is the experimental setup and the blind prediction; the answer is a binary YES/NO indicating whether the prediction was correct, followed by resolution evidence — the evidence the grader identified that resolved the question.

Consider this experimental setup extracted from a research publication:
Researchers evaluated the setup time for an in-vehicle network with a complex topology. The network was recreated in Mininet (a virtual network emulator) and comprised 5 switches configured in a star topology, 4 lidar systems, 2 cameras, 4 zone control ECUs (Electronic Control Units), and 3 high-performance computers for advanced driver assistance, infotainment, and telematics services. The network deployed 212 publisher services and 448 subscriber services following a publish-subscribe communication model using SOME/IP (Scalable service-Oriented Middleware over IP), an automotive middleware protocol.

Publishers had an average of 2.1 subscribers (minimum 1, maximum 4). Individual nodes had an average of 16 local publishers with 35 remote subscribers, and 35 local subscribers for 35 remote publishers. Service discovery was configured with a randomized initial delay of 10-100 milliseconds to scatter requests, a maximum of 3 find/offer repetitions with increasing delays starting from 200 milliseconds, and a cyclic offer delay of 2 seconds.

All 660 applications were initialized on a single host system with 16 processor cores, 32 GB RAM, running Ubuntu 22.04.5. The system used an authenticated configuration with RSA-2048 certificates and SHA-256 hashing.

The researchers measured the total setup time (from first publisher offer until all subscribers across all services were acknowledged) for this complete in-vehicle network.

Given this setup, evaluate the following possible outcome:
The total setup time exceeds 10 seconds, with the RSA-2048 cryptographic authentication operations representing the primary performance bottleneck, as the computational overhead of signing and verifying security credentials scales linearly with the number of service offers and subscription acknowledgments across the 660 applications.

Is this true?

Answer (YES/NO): NO